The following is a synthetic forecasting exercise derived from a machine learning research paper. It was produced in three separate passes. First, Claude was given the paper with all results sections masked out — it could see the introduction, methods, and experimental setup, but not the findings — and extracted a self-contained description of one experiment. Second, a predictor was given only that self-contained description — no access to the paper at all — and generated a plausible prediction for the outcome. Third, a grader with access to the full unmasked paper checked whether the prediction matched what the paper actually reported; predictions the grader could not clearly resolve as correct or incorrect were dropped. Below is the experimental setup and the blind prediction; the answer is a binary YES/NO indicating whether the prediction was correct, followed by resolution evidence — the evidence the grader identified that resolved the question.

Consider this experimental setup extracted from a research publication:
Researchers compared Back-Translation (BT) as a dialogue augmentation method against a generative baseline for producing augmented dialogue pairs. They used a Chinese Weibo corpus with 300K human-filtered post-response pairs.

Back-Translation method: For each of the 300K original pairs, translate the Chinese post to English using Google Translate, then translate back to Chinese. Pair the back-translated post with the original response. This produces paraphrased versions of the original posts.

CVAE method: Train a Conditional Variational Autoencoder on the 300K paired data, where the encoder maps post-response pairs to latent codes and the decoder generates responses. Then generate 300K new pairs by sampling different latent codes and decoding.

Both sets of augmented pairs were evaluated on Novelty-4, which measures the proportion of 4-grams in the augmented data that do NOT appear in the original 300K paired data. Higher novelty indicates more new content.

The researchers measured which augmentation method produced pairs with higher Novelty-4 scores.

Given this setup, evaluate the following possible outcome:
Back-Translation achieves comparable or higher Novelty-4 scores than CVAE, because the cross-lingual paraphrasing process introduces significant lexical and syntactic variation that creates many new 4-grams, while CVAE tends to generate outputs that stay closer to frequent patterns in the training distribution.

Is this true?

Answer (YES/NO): YES